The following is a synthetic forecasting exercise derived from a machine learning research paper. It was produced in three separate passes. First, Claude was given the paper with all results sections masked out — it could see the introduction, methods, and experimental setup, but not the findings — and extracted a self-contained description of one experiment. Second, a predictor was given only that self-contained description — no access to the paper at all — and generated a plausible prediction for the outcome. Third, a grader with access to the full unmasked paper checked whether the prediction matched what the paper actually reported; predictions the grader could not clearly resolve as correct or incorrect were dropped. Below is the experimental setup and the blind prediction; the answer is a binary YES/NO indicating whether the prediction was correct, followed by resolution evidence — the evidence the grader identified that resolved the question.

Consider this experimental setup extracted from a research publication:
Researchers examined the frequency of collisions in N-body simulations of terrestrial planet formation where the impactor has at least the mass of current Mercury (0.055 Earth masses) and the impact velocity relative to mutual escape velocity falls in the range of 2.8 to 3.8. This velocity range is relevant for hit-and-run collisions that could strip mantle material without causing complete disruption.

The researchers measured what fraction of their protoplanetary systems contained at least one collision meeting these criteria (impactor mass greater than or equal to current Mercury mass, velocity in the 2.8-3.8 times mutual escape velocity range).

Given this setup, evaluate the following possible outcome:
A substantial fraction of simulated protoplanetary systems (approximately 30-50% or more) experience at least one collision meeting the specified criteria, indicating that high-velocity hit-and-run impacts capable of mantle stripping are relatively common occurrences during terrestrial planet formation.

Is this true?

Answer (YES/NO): YES